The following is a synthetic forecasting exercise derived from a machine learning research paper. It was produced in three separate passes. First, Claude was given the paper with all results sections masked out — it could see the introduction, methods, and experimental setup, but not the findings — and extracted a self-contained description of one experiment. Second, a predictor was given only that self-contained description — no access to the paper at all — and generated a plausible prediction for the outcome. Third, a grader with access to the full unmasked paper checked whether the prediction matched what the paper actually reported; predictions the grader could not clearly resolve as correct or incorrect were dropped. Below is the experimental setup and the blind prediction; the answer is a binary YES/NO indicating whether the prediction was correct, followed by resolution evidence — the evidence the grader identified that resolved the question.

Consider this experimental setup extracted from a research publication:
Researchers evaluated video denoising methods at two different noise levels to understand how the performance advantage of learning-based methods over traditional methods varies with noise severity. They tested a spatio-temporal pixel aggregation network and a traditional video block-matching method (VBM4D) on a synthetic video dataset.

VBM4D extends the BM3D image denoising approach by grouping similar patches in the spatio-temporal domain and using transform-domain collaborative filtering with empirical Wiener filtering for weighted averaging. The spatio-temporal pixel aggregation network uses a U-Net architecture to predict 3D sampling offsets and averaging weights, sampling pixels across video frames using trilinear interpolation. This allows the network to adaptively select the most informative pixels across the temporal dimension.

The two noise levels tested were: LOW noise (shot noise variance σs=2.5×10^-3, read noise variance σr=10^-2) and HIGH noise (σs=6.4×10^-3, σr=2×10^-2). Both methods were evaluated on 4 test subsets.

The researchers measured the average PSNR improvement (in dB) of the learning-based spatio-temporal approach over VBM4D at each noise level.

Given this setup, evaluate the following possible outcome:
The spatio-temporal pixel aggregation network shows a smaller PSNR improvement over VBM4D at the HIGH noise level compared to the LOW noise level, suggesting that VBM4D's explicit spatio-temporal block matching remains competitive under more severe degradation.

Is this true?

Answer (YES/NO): NO